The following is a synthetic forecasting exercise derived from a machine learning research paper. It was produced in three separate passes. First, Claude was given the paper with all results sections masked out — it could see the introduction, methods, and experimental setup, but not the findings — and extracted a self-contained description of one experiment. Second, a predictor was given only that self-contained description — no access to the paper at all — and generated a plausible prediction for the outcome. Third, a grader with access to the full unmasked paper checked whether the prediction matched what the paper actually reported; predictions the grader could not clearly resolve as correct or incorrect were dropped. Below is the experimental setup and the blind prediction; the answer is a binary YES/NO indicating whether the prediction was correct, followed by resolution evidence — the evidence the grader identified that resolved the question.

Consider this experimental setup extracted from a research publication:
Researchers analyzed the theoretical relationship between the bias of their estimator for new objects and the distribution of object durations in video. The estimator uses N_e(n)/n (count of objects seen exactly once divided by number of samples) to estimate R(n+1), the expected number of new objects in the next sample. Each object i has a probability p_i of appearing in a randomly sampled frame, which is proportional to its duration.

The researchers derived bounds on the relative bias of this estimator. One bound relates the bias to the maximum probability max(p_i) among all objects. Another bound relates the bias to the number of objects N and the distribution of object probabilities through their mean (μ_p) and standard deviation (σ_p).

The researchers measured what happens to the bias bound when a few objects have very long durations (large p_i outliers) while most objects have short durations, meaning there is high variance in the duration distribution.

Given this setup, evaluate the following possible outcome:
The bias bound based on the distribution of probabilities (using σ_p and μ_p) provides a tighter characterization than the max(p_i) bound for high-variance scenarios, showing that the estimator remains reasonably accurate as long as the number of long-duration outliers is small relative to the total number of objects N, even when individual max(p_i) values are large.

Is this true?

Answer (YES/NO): NO